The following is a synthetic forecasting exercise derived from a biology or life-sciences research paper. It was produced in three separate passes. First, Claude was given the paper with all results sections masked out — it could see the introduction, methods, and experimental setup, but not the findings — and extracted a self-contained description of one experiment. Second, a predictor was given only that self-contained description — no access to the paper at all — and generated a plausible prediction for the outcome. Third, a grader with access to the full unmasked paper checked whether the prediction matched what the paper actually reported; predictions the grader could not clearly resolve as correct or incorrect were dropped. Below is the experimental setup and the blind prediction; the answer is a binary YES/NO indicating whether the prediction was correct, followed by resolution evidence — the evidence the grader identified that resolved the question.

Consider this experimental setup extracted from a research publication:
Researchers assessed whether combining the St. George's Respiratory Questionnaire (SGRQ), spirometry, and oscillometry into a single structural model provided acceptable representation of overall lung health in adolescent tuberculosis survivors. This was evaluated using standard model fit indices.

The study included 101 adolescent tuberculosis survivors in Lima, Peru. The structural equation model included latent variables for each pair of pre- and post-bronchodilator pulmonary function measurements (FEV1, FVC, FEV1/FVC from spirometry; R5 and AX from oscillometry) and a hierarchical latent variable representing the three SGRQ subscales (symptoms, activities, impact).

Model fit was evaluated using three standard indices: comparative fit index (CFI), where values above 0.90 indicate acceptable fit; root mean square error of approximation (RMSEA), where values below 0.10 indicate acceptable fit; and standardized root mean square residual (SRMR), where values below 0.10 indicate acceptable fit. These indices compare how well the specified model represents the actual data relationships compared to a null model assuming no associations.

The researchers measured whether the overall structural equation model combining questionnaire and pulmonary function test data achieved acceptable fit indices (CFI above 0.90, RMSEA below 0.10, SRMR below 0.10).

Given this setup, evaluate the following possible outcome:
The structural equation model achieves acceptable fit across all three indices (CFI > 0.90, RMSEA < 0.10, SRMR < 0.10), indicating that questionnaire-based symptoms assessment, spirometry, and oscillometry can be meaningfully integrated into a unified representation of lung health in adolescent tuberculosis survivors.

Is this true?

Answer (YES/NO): YES